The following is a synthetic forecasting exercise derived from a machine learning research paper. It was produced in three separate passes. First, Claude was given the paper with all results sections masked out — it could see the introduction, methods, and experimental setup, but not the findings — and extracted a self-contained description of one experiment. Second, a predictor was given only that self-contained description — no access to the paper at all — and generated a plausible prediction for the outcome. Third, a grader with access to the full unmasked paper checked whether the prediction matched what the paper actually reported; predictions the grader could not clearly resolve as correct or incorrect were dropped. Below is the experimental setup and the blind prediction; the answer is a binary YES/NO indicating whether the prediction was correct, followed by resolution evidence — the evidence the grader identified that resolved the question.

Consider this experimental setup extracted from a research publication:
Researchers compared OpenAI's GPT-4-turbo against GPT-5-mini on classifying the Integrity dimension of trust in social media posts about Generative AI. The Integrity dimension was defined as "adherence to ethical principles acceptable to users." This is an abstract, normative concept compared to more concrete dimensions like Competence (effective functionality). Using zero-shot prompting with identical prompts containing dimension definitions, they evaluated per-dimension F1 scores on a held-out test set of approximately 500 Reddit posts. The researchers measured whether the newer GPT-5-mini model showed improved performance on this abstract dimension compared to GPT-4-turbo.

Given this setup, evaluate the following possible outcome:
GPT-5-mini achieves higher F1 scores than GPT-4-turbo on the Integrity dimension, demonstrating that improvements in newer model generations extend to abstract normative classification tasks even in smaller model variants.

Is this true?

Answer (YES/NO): YES